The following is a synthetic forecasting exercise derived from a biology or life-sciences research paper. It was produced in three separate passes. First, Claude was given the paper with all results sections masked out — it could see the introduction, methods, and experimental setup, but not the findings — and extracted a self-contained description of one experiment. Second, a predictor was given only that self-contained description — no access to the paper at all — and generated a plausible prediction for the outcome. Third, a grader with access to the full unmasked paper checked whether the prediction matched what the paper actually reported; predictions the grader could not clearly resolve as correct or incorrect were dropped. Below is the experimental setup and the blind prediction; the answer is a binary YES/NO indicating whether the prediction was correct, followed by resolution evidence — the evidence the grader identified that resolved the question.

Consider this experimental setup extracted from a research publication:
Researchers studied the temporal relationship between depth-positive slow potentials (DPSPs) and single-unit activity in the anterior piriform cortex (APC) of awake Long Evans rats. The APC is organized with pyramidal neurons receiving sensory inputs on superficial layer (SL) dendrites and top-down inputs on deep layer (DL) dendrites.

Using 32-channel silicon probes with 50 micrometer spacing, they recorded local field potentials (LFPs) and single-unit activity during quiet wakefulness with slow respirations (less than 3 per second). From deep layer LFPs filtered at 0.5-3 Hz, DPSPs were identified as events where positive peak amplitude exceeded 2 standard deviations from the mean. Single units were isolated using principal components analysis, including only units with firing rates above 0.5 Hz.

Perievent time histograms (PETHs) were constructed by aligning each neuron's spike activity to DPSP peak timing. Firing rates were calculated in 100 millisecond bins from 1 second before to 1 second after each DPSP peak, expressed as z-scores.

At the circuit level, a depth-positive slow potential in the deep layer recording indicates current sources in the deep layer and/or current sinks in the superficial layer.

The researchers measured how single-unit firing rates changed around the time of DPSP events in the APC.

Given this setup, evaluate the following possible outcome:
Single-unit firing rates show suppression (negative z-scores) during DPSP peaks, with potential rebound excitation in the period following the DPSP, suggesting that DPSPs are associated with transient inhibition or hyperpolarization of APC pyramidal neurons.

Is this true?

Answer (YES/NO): NO